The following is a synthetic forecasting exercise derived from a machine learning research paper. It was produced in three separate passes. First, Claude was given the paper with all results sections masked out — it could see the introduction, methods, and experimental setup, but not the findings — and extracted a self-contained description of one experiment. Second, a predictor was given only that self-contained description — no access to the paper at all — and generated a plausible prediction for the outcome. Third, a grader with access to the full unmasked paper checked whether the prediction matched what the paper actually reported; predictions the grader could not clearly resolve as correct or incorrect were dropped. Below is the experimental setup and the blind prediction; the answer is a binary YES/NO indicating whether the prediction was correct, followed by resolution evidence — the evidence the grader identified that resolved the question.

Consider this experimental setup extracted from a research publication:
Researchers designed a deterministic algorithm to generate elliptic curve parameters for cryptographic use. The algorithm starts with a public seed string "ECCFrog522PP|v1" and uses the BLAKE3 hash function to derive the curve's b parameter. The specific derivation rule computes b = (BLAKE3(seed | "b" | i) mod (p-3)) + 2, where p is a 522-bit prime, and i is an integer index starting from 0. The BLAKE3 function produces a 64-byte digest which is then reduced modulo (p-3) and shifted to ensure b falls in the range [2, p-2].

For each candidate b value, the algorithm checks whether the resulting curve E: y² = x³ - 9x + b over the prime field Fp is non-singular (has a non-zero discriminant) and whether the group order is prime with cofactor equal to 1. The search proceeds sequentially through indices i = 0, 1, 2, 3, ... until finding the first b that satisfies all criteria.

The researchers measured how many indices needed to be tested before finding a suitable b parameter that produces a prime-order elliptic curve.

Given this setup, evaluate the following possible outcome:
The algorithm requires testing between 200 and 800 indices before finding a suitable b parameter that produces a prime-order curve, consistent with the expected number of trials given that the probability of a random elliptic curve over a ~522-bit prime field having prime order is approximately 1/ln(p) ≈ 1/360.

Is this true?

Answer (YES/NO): NO